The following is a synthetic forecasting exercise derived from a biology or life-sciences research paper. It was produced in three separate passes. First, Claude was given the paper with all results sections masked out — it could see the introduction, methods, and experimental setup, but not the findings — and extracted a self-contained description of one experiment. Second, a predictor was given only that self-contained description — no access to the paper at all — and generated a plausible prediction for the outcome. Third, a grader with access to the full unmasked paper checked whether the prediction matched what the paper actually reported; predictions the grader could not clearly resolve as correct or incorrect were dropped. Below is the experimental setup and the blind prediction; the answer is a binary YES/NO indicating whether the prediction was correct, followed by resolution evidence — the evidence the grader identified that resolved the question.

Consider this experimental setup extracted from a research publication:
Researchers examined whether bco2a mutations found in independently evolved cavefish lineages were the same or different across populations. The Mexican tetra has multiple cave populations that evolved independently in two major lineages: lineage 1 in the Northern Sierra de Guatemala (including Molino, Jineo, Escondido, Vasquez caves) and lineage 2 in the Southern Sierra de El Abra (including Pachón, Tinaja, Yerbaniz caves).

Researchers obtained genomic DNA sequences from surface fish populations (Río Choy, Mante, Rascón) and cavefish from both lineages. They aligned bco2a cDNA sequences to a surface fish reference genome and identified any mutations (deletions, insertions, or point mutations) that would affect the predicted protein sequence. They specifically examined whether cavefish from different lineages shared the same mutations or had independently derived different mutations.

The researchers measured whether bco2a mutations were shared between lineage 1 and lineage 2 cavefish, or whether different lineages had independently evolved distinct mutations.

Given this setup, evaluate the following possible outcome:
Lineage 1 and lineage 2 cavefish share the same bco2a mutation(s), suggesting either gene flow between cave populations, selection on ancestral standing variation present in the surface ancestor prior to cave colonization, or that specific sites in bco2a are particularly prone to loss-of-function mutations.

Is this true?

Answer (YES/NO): NO